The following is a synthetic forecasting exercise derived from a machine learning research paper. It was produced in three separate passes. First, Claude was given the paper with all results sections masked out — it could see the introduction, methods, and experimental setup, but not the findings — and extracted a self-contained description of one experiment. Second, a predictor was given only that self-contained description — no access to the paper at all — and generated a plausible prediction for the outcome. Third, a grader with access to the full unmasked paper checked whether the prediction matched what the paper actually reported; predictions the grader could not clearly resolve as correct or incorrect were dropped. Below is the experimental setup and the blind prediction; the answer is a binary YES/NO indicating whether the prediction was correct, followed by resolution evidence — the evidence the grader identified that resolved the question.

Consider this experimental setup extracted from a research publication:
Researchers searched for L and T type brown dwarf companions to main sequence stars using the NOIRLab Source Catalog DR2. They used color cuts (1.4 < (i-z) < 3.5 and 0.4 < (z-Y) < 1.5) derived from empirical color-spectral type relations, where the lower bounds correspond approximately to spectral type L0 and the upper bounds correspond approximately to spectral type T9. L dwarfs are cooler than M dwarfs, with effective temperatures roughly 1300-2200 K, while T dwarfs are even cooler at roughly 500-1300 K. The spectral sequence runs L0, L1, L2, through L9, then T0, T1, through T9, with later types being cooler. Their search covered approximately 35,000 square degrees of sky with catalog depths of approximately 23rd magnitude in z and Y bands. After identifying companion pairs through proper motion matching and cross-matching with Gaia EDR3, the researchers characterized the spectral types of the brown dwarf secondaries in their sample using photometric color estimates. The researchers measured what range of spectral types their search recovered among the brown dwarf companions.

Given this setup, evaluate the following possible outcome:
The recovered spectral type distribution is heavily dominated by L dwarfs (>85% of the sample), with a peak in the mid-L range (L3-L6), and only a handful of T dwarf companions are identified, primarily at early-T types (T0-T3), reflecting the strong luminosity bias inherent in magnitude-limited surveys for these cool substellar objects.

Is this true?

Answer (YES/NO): NO